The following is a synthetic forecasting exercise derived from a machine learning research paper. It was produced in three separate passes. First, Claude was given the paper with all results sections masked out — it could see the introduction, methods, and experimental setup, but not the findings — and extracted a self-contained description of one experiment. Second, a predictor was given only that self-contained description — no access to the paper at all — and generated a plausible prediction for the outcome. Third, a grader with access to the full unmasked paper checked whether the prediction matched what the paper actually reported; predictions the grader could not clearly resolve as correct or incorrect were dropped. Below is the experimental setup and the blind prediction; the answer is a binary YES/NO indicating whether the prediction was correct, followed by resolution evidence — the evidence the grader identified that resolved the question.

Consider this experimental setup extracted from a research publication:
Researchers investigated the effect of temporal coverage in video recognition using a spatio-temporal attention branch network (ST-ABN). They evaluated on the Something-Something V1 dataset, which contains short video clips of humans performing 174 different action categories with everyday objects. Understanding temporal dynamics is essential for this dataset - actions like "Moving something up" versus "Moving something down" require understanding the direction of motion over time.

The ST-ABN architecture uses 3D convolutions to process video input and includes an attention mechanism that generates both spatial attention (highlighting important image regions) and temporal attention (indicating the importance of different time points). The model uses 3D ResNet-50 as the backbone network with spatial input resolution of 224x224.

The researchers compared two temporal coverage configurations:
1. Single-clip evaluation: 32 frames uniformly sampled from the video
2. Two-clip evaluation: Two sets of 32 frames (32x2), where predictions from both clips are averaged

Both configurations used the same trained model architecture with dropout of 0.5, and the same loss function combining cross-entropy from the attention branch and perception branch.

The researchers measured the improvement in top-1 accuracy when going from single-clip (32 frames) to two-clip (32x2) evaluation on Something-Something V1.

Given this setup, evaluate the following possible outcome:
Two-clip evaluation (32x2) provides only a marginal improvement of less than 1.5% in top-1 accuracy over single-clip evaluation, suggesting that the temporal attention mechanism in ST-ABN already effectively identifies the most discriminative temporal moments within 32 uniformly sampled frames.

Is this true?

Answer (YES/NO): NO